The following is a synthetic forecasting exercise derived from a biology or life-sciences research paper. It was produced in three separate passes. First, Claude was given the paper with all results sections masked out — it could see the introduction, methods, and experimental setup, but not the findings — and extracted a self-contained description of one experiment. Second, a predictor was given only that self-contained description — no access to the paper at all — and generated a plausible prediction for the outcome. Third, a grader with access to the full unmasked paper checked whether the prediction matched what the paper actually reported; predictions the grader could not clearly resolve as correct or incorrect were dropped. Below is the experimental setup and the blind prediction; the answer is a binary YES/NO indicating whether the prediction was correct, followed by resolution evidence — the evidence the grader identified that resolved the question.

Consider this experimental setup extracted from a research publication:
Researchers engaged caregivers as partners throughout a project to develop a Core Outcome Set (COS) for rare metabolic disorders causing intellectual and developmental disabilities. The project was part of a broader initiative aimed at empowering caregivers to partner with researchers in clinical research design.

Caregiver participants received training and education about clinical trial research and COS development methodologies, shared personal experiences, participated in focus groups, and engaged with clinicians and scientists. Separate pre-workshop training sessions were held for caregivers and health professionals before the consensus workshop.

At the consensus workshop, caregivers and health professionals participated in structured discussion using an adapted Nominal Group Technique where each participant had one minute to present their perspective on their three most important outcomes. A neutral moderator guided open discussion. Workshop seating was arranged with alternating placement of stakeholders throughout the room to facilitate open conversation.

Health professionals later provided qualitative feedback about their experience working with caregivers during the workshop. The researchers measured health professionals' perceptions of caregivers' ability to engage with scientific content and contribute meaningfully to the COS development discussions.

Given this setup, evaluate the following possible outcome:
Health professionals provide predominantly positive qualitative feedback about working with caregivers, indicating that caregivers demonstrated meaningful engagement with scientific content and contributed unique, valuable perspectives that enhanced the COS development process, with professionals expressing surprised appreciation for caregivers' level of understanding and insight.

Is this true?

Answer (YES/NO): YES